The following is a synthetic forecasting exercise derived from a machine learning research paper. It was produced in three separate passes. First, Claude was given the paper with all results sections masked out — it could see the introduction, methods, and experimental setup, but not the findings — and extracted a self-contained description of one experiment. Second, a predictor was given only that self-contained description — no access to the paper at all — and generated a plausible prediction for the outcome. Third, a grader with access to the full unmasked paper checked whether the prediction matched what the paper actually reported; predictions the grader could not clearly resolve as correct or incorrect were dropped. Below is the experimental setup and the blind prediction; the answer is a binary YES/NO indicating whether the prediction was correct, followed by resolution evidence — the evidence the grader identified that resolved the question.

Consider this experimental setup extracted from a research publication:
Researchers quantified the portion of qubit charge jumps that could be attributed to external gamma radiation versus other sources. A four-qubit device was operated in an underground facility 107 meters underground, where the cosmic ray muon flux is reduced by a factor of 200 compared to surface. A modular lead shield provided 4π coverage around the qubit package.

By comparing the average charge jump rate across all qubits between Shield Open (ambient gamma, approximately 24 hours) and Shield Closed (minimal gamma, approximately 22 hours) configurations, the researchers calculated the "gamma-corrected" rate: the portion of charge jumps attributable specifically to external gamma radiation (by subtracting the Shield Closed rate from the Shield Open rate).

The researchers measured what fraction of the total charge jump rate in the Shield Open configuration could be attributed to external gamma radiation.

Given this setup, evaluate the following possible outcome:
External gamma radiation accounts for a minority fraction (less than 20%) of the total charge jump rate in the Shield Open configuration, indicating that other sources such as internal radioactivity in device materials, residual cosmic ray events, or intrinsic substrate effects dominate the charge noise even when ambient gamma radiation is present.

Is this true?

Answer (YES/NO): NO